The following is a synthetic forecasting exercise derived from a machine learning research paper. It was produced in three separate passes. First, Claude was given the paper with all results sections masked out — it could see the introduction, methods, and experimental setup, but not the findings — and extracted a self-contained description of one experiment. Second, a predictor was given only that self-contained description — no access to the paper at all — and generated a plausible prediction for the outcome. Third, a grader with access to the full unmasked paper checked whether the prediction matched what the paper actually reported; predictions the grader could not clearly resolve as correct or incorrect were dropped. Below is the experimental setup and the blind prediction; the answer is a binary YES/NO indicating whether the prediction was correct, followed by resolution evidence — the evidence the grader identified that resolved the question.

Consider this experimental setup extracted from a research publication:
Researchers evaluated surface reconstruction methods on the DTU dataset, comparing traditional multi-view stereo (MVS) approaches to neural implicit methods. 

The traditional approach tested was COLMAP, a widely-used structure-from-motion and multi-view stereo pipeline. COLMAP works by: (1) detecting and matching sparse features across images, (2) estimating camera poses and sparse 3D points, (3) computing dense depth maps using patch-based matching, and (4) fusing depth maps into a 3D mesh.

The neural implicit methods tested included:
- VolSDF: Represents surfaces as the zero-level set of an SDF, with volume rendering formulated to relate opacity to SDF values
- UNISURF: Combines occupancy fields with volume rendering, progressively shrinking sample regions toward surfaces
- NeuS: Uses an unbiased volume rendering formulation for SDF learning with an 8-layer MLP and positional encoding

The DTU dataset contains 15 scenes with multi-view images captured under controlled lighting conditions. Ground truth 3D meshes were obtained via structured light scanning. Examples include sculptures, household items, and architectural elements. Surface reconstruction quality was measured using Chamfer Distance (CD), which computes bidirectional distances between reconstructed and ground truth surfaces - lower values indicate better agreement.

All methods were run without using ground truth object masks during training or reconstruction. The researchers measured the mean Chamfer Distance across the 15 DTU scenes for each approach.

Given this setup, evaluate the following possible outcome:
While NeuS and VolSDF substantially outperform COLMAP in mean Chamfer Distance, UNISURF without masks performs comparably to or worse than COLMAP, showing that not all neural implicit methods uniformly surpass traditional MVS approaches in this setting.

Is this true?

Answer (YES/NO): NO